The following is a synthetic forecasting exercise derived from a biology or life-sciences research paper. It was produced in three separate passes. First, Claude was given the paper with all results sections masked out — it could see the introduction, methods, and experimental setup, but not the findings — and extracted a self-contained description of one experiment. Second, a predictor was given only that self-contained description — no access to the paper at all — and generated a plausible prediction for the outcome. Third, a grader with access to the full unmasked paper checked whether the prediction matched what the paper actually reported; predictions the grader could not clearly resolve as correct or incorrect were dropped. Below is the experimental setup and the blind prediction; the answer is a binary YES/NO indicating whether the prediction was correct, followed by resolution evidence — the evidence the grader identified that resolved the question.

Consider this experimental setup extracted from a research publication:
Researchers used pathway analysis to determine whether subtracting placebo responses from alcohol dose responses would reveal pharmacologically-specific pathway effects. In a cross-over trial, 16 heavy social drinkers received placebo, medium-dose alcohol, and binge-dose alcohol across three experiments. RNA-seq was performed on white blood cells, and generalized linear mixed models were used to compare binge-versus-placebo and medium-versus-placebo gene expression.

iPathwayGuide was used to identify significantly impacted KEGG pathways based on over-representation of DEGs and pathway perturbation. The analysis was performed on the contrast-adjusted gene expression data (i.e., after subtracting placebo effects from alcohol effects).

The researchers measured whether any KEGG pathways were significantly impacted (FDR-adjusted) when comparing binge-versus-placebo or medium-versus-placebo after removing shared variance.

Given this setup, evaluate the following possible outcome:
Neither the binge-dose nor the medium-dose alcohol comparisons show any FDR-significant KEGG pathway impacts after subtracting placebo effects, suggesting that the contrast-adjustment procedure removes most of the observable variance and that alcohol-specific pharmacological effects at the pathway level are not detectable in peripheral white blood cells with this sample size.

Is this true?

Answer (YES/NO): YES